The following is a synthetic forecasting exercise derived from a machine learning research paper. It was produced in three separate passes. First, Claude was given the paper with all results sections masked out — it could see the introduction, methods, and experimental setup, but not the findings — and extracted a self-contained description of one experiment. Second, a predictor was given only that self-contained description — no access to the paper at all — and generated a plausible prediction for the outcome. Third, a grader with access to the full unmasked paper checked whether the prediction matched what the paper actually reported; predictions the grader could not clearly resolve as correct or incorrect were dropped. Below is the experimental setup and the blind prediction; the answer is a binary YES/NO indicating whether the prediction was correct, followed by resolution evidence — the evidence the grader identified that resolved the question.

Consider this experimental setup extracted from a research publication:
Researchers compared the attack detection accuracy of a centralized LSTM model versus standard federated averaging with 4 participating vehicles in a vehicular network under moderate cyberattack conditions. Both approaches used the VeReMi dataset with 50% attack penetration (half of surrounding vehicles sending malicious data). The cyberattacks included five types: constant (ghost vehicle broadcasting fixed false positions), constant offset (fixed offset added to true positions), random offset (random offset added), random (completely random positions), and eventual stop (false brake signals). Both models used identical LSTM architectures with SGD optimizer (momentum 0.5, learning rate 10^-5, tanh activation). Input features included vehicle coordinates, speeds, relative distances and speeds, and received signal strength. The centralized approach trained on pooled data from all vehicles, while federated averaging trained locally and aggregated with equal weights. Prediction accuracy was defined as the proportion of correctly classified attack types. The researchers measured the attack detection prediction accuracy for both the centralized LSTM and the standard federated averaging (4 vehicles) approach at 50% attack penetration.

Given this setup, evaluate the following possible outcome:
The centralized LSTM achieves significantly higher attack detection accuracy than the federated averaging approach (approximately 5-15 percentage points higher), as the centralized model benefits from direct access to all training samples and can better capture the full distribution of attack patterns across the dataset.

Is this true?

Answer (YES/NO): YES